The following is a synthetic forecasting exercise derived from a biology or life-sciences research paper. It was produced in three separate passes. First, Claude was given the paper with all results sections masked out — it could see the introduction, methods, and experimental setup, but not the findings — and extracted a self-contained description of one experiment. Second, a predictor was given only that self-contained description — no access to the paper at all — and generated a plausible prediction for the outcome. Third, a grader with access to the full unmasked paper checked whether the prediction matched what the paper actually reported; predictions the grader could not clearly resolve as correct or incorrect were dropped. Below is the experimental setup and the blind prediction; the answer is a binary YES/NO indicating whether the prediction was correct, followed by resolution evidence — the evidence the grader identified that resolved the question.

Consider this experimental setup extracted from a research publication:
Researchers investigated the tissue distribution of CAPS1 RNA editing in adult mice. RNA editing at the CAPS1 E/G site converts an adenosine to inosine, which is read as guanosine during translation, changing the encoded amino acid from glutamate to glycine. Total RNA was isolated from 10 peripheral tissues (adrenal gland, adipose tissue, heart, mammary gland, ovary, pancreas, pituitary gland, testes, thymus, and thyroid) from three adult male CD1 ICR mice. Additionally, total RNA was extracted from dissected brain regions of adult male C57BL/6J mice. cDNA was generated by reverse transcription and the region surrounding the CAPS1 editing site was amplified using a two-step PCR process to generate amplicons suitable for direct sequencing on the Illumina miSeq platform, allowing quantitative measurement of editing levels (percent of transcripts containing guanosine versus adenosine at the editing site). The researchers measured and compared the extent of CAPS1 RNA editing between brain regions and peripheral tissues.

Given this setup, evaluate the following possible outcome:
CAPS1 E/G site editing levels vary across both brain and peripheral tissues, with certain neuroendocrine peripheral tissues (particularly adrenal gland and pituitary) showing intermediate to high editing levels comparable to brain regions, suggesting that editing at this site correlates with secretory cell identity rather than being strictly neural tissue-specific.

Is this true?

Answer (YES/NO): NO